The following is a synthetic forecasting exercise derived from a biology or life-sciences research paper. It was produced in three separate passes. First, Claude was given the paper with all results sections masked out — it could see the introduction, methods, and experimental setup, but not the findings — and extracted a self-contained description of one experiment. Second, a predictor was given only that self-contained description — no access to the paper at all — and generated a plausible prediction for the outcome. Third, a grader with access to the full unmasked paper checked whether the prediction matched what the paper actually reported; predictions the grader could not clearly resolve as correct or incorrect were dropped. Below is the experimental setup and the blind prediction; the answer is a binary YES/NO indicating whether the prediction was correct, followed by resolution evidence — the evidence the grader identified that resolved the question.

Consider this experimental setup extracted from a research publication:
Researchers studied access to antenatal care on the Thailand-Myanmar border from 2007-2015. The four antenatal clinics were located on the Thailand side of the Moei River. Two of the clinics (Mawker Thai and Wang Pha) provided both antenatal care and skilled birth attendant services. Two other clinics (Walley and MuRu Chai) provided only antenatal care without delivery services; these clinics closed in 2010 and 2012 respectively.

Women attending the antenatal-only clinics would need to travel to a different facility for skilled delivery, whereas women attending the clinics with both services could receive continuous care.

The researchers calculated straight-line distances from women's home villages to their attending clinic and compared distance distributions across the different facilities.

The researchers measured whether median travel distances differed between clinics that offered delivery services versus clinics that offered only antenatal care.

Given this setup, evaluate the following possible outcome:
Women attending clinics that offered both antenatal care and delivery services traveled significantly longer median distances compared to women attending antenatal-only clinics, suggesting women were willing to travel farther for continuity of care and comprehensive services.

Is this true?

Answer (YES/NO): NO